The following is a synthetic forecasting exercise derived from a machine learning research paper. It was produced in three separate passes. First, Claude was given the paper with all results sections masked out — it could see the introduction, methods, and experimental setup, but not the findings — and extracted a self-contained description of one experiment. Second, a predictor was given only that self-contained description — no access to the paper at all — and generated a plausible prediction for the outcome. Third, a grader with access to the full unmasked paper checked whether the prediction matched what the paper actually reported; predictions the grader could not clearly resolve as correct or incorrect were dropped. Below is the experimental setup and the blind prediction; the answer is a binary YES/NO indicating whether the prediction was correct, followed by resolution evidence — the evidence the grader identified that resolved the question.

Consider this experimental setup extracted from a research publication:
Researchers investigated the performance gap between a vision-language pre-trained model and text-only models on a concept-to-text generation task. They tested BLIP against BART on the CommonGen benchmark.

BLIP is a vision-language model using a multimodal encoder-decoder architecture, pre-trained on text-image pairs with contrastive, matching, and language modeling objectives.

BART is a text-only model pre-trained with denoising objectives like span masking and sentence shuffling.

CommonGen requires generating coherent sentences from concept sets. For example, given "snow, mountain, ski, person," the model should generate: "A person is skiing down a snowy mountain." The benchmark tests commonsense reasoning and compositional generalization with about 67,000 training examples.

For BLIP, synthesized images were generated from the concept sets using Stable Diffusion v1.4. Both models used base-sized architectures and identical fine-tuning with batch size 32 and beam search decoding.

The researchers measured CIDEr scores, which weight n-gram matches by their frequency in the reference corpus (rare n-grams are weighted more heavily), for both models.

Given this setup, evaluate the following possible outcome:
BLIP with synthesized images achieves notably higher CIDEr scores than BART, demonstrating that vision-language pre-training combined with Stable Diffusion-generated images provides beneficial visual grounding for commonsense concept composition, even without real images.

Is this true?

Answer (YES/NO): NO